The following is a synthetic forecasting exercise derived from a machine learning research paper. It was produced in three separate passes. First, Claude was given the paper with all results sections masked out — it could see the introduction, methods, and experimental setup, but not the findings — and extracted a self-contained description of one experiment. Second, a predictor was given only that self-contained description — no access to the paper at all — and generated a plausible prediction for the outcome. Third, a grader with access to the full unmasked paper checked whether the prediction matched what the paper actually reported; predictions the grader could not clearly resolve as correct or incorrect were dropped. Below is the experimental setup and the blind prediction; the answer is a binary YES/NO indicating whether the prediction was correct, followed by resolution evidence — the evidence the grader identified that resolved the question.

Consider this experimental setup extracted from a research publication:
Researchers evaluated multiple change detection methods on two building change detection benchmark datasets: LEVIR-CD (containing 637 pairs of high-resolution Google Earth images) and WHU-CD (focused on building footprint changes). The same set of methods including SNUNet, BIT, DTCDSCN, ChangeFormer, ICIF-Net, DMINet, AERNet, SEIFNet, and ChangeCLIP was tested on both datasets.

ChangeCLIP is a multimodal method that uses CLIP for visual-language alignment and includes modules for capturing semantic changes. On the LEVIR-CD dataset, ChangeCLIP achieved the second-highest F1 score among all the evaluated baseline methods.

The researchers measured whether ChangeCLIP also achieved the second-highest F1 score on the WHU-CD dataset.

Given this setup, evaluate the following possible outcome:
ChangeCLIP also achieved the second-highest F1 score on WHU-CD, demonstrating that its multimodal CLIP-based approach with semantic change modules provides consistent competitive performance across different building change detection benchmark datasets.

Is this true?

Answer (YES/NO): YES